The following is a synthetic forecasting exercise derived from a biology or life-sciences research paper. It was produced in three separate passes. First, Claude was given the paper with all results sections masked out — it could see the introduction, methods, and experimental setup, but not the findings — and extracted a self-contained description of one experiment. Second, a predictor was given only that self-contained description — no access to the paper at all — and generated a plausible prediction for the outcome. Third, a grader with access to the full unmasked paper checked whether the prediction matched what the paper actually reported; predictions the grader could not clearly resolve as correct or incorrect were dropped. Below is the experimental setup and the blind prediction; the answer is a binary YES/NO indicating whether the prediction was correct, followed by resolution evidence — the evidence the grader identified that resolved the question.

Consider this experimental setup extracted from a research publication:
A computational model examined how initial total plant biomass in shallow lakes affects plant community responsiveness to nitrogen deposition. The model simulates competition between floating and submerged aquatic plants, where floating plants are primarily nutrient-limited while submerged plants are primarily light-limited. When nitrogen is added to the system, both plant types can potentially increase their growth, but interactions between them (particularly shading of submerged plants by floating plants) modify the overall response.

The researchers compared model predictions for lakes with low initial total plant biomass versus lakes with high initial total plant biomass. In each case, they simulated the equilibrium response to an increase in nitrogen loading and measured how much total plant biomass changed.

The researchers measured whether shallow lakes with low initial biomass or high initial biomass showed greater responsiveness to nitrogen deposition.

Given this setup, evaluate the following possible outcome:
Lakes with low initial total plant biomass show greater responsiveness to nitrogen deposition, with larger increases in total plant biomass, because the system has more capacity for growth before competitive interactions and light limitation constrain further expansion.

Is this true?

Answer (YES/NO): YES